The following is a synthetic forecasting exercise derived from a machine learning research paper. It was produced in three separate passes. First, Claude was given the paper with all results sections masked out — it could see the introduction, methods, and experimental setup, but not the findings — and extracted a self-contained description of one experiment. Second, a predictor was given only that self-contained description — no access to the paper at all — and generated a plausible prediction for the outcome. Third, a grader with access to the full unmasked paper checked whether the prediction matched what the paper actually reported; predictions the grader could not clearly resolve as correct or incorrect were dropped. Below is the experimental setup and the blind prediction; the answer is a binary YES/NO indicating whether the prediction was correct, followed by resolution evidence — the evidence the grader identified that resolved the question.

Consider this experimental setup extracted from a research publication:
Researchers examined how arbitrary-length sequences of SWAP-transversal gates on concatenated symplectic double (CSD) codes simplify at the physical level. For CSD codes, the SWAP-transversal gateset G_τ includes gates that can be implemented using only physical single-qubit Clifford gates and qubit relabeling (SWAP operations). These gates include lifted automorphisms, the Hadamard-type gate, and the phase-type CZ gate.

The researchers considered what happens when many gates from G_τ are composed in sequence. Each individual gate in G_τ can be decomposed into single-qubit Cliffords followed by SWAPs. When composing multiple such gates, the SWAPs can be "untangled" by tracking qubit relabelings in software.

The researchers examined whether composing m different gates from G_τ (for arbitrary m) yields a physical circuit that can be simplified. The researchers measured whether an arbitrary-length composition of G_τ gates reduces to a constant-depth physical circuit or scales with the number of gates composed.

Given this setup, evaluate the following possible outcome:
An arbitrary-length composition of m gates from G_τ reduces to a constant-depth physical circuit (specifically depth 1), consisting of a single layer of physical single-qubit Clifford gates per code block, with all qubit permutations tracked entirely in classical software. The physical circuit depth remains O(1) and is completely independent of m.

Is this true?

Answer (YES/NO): YES